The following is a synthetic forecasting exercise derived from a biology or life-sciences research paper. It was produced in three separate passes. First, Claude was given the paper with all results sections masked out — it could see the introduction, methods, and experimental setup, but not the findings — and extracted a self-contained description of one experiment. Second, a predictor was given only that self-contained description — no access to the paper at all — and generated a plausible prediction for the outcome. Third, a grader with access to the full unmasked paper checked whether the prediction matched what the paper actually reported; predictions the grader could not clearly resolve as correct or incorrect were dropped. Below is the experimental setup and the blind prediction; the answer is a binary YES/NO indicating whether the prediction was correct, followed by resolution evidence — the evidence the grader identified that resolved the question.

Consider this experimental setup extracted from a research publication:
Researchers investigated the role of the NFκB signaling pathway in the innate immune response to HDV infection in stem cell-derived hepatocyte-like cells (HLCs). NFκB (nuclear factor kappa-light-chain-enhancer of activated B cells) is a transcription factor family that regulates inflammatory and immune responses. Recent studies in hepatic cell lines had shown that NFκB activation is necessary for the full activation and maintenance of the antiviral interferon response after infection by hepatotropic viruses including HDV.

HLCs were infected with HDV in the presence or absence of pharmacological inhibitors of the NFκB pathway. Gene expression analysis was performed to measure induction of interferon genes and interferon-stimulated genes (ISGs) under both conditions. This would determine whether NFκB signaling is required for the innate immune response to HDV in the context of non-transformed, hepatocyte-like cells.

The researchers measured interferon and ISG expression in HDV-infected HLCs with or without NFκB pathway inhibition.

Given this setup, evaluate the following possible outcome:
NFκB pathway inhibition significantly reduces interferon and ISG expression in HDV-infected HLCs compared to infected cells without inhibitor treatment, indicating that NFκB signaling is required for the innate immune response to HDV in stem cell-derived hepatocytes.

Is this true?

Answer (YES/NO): YES